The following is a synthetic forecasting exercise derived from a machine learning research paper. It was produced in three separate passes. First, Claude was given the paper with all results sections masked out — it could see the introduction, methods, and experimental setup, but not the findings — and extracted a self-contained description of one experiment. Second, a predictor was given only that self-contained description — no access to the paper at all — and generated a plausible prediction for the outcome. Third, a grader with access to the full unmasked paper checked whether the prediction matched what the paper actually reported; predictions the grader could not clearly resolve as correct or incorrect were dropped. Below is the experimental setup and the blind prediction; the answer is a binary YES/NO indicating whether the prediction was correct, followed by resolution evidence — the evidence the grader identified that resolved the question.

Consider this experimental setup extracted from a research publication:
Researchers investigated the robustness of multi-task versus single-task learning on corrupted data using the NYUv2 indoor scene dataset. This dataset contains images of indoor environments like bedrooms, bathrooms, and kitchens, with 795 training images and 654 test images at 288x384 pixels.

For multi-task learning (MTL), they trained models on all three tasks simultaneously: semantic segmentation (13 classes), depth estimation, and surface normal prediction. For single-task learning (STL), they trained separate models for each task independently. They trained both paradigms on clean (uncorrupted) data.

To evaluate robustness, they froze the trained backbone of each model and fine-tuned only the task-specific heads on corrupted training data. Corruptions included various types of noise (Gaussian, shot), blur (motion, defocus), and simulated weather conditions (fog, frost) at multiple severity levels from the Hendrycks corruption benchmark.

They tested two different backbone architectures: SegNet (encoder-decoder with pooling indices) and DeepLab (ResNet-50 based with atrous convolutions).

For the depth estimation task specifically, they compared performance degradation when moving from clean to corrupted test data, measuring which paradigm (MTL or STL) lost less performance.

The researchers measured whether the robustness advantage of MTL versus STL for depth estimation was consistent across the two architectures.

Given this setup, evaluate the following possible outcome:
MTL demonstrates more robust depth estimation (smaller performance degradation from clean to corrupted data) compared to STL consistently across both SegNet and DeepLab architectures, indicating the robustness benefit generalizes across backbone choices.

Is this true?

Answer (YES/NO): NO